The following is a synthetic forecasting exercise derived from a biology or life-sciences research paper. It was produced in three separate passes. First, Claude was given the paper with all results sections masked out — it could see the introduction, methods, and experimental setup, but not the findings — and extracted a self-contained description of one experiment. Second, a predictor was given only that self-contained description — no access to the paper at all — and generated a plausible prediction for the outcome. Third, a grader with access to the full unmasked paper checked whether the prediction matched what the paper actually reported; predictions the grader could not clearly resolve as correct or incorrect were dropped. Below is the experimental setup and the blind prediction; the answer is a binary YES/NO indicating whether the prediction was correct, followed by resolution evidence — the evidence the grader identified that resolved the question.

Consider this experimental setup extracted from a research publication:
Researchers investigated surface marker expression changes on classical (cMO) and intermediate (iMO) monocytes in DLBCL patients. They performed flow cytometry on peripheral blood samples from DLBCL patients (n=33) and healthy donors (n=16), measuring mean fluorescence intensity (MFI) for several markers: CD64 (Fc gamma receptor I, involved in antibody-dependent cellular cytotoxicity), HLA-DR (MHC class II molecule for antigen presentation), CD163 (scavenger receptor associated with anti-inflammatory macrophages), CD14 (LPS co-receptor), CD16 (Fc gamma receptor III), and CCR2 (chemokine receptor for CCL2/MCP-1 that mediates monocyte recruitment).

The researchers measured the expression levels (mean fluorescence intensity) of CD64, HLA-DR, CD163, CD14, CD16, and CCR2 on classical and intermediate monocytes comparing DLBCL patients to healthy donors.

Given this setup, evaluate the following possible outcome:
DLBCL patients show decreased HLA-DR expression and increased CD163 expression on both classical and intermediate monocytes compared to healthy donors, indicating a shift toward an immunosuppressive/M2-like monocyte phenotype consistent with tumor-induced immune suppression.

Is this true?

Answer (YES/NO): NO